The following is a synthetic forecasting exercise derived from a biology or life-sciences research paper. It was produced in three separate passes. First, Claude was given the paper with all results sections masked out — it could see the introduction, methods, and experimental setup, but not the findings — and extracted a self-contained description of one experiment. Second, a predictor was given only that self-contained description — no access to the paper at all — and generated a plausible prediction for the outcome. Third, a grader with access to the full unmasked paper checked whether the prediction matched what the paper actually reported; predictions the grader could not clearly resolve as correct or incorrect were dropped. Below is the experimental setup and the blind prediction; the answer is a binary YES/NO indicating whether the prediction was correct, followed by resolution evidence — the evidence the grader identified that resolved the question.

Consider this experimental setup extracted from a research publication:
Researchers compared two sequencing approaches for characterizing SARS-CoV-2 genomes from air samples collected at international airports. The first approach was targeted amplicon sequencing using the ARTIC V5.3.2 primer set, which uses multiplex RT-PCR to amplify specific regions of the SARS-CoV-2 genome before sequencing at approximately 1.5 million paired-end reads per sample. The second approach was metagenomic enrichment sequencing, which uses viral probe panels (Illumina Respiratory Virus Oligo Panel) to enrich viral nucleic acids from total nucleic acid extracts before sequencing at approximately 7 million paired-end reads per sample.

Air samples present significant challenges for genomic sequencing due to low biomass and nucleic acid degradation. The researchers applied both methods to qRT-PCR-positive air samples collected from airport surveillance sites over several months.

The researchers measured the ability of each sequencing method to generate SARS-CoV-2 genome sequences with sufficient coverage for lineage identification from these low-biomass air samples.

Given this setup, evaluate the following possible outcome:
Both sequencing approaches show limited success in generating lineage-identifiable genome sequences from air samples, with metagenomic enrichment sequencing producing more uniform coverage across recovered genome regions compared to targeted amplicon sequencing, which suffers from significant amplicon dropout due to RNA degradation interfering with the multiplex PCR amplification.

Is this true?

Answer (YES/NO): NO